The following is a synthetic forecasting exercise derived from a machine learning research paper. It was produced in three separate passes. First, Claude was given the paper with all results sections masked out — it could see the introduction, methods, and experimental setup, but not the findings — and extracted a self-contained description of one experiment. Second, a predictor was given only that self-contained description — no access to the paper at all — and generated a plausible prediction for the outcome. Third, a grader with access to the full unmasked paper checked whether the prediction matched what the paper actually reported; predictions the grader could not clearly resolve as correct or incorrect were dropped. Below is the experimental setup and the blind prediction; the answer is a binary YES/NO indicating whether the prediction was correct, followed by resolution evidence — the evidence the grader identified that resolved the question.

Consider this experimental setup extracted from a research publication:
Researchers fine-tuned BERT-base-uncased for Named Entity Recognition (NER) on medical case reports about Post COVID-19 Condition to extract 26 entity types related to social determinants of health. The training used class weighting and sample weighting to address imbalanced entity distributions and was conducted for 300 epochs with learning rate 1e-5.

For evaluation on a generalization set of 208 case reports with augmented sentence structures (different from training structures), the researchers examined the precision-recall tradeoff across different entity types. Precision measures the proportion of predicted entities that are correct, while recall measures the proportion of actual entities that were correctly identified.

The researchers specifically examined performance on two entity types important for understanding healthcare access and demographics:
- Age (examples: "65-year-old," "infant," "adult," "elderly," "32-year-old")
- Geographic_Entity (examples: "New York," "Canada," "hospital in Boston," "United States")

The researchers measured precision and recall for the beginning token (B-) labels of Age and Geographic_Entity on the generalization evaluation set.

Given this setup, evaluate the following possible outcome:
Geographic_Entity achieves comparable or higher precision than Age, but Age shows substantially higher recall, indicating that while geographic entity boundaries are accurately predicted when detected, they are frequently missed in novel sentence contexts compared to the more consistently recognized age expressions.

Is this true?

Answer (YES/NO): NO